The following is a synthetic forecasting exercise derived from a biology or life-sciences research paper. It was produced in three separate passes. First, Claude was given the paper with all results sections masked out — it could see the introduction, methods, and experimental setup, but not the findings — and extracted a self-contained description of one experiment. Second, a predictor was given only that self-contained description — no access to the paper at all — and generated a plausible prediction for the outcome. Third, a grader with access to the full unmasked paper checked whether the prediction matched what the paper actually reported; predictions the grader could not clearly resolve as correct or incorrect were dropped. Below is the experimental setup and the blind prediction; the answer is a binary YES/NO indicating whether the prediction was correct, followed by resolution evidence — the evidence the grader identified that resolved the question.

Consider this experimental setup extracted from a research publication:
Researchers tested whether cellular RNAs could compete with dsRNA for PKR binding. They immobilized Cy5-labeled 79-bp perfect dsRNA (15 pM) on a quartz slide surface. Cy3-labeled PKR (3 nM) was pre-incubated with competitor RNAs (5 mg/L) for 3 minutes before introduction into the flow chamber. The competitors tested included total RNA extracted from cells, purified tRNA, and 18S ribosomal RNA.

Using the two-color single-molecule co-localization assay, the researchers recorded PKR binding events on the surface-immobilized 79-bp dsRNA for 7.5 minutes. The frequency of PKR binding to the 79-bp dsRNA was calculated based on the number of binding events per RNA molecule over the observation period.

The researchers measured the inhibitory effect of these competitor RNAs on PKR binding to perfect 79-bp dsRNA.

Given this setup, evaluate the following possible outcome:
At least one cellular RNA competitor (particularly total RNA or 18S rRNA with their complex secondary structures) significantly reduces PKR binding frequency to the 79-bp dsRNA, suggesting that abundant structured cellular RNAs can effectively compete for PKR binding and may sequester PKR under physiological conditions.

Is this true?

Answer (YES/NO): NO